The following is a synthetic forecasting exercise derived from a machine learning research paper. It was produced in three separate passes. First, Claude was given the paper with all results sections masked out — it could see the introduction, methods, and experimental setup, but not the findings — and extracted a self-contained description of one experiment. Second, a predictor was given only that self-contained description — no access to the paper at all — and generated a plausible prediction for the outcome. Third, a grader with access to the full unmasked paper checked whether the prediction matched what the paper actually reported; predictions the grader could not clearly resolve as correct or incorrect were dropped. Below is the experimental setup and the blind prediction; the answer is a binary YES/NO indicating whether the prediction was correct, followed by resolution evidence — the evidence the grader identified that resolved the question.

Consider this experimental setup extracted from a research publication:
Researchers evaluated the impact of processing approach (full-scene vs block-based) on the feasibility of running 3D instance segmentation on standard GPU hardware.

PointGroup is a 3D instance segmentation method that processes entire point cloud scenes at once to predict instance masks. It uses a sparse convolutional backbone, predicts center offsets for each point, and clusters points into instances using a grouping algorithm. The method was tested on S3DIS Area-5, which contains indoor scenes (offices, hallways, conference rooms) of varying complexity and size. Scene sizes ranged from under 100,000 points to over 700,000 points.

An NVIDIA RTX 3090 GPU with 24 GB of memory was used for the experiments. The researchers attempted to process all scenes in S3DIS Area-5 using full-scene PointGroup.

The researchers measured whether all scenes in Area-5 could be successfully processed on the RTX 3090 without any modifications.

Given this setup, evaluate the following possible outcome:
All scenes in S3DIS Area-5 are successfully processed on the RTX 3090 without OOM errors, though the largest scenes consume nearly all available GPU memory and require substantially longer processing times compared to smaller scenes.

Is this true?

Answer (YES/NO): NO